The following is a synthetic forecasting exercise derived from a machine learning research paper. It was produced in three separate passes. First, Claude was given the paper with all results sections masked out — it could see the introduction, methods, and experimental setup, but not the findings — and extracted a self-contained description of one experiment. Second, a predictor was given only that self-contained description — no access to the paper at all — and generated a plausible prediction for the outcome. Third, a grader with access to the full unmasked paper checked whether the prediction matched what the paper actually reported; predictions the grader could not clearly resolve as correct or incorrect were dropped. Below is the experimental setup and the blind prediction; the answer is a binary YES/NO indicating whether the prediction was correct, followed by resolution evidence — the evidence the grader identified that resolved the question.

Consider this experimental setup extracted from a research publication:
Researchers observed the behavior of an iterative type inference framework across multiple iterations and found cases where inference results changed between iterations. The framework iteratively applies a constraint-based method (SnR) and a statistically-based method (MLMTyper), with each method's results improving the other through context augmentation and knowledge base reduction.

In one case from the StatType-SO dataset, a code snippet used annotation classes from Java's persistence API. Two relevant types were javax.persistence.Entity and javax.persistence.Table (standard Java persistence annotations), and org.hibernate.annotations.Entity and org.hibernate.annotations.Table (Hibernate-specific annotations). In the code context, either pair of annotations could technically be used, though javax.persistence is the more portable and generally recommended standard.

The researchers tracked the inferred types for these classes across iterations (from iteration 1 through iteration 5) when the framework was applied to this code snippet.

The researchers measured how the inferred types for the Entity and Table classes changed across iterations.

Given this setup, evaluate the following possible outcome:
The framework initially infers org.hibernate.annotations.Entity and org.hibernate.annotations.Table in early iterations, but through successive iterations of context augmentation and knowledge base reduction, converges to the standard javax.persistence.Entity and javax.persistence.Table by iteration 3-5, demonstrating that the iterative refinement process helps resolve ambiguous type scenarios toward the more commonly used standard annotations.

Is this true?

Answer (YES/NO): NO